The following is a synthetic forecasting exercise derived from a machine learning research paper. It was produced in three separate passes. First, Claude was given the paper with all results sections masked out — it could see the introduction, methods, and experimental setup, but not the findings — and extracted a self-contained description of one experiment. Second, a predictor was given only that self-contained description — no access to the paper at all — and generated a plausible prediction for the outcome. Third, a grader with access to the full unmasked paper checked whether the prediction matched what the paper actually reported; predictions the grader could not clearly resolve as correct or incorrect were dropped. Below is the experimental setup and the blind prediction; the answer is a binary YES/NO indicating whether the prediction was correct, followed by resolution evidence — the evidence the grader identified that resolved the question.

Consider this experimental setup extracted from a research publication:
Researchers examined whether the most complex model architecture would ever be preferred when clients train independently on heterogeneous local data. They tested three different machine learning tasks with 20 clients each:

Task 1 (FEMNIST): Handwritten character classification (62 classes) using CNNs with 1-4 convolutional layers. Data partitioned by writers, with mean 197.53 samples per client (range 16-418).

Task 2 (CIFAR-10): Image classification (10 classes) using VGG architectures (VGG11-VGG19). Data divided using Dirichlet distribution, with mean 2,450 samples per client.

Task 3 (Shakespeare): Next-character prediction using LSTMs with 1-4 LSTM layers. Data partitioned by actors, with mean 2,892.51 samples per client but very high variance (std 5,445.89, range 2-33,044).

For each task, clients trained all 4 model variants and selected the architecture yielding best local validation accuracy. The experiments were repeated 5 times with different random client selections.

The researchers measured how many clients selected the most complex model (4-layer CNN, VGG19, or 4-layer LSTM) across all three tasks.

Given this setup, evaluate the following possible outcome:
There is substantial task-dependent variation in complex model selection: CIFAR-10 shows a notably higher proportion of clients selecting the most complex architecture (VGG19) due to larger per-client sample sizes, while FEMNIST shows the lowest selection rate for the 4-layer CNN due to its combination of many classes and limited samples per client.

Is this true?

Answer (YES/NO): NO